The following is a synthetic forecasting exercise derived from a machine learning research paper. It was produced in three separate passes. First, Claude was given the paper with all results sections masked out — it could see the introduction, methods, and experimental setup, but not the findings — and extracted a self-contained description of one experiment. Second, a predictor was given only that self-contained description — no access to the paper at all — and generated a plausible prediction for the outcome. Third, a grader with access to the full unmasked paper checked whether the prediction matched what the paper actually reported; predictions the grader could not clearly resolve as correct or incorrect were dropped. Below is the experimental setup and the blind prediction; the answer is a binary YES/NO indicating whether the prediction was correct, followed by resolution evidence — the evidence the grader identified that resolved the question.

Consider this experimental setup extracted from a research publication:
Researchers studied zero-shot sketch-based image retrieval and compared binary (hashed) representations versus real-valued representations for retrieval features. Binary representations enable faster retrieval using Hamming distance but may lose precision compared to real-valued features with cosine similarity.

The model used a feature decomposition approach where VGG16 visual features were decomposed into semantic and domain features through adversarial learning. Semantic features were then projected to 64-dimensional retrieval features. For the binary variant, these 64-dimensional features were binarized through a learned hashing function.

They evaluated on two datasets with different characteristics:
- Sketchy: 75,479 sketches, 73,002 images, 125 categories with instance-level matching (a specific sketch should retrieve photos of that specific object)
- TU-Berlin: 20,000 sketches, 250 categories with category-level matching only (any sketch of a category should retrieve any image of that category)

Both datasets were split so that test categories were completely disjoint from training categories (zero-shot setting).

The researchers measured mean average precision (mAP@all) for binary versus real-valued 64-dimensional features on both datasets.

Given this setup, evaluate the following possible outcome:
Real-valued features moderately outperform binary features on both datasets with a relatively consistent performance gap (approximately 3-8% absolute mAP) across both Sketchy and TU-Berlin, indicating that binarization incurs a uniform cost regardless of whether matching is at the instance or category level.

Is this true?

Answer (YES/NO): NO